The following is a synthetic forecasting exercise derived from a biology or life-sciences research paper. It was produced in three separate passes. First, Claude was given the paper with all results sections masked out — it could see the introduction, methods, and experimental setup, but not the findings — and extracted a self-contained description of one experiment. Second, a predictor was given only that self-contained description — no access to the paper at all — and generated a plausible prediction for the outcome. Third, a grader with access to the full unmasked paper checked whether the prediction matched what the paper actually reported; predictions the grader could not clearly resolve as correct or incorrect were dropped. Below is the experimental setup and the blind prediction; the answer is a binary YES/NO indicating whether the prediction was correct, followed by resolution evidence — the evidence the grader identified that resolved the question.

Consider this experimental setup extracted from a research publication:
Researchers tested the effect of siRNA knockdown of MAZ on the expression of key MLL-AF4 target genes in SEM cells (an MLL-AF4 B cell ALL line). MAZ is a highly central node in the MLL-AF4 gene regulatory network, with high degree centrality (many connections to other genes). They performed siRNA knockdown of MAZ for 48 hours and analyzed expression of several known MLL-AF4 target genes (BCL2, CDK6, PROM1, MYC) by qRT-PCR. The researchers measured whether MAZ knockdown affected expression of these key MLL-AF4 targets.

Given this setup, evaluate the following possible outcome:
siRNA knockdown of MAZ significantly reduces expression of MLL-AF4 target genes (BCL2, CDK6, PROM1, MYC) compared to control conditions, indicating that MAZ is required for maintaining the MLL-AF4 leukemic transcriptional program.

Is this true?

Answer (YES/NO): NO